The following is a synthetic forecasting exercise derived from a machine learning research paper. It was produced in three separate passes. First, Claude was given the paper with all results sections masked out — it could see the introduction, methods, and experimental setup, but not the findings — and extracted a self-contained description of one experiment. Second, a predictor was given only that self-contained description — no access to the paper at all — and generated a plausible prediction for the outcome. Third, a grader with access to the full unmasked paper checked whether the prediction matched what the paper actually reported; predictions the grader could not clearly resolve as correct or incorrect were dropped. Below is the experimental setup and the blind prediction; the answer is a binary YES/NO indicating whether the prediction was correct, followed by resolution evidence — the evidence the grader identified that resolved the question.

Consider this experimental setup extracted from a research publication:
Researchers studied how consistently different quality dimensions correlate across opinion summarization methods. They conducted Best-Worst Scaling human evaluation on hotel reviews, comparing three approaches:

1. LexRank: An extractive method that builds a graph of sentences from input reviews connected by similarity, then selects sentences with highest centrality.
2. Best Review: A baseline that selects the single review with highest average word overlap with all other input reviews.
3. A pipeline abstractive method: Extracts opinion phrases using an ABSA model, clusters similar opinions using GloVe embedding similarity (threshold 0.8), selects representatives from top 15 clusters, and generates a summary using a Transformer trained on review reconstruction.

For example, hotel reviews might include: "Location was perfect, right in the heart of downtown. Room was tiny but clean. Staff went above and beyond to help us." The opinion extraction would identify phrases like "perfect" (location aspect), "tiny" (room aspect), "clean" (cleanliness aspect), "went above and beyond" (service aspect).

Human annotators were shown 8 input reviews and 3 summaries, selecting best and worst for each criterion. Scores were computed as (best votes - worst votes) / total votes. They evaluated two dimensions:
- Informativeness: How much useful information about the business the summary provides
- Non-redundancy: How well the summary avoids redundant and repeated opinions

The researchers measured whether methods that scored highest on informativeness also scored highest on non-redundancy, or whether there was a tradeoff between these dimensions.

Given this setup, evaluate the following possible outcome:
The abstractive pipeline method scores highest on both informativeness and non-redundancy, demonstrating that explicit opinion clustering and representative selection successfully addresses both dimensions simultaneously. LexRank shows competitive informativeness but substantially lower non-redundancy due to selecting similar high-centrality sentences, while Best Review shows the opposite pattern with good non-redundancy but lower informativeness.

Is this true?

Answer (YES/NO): NO